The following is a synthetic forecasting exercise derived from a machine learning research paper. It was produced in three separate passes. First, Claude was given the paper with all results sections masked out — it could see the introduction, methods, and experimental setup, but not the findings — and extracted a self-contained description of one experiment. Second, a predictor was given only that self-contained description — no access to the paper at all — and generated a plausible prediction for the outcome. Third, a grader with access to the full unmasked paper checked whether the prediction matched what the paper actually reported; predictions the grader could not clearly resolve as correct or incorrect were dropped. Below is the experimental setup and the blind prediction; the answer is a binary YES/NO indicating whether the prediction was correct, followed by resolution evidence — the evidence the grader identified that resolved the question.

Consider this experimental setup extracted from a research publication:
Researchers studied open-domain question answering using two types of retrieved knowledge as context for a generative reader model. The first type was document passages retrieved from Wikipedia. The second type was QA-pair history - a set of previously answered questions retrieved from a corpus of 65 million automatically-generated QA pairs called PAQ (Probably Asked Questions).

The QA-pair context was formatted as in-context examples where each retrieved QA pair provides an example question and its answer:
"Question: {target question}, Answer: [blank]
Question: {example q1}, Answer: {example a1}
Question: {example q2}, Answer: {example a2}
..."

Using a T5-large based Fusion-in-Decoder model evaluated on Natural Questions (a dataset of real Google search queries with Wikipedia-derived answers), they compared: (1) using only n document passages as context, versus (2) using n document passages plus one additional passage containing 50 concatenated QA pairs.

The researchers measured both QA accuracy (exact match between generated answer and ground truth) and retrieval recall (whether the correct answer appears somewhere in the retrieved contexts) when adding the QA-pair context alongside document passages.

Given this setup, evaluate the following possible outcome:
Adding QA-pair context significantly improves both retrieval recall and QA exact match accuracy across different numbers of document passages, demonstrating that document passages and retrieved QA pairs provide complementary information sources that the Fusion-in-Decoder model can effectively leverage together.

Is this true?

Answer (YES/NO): YES